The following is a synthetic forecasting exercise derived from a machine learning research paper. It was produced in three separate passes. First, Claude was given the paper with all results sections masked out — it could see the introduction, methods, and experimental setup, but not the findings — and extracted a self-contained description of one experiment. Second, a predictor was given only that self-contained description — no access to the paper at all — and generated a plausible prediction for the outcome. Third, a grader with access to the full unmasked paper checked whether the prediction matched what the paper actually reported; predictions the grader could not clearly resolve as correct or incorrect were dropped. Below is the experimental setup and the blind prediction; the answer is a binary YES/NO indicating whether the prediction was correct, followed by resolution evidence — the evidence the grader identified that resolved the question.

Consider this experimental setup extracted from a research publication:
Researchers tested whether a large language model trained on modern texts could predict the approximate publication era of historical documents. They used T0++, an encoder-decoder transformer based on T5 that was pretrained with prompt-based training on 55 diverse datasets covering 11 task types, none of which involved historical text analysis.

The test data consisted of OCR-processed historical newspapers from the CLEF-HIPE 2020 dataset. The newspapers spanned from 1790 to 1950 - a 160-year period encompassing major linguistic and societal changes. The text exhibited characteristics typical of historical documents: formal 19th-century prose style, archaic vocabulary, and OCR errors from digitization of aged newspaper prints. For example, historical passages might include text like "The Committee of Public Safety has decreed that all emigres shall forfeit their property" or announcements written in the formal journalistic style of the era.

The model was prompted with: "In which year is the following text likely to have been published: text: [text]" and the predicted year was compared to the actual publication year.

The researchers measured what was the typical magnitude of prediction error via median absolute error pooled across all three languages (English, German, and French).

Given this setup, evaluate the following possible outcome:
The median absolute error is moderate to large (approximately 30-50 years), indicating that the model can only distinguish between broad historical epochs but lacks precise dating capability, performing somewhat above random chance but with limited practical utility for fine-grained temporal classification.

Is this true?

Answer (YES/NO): NO